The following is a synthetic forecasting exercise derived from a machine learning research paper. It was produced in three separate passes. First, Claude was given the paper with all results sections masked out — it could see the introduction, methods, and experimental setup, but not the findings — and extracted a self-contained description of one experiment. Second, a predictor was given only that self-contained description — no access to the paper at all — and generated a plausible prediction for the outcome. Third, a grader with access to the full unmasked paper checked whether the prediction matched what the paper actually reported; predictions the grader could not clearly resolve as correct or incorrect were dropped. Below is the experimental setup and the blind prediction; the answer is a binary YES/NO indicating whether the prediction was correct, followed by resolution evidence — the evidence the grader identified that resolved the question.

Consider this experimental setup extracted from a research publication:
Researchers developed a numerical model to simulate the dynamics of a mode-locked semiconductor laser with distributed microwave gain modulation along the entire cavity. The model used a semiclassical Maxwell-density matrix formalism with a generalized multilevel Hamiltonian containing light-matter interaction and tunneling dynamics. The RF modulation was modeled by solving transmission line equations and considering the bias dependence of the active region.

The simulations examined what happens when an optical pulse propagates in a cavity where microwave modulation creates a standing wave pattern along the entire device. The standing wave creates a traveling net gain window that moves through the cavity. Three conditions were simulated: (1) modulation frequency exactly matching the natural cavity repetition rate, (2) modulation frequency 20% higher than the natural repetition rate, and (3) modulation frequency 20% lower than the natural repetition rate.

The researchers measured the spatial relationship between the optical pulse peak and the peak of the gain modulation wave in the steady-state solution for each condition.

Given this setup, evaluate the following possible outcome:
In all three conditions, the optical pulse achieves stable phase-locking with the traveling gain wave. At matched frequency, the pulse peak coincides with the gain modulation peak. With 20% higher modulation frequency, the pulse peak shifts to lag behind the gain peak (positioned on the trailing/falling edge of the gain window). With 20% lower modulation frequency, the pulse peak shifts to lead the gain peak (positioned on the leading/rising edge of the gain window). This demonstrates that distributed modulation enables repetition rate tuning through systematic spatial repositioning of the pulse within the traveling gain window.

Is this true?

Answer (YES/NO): YES